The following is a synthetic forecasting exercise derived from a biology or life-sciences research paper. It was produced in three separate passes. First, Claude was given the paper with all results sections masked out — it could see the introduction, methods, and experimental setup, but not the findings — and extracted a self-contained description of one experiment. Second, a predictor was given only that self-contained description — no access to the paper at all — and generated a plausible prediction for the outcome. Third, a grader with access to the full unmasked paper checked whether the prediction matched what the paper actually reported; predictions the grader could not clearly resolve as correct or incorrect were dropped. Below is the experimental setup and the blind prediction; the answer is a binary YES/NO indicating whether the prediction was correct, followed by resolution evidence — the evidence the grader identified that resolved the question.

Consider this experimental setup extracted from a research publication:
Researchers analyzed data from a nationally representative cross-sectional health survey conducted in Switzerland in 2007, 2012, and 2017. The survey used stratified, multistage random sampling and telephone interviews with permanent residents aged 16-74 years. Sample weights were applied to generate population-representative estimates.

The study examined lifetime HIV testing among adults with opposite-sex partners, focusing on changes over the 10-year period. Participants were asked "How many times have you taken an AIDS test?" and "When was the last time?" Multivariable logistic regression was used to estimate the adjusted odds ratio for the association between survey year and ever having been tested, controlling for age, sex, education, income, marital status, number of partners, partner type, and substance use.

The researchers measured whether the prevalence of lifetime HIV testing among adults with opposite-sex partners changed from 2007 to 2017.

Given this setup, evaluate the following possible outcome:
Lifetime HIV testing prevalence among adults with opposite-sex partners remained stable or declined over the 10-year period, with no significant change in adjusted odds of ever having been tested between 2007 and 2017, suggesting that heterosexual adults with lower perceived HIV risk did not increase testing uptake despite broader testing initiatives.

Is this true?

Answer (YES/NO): NO